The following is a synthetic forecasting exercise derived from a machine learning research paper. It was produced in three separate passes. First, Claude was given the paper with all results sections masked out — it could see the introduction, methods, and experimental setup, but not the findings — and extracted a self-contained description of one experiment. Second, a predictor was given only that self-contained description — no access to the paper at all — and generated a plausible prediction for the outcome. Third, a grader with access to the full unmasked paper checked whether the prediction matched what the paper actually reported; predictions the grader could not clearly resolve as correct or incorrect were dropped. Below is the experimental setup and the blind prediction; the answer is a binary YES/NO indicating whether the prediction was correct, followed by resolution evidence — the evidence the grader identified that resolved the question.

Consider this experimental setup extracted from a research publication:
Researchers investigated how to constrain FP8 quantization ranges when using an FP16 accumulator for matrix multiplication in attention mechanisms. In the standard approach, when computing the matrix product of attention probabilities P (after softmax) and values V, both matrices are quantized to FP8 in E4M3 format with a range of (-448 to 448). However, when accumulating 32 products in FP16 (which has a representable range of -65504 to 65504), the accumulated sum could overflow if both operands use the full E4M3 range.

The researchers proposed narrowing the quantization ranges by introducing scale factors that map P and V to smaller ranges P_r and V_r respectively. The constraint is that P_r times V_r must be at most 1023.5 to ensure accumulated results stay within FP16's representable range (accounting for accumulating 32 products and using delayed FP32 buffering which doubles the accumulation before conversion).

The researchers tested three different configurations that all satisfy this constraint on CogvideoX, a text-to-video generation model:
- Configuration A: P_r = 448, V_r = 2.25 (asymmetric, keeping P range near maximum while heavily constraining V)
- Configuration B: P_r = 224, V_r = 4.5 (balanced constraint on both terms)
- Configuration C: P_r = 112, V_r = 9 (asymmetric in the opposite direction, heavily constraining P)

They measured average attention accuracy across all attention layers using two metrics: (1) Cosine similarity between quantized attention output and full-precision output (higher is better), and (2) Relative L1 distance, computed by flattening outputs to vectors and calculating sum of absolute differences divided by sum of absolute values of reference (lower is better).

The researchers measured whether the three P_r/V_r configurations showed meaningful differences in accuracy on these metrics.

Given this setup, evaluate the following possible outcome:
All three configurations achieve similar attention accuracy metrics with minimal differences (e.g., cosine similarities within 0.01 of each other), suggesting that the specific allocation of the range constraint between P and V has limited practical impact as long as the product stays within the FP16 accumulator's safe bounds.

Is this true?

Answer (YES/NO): YES